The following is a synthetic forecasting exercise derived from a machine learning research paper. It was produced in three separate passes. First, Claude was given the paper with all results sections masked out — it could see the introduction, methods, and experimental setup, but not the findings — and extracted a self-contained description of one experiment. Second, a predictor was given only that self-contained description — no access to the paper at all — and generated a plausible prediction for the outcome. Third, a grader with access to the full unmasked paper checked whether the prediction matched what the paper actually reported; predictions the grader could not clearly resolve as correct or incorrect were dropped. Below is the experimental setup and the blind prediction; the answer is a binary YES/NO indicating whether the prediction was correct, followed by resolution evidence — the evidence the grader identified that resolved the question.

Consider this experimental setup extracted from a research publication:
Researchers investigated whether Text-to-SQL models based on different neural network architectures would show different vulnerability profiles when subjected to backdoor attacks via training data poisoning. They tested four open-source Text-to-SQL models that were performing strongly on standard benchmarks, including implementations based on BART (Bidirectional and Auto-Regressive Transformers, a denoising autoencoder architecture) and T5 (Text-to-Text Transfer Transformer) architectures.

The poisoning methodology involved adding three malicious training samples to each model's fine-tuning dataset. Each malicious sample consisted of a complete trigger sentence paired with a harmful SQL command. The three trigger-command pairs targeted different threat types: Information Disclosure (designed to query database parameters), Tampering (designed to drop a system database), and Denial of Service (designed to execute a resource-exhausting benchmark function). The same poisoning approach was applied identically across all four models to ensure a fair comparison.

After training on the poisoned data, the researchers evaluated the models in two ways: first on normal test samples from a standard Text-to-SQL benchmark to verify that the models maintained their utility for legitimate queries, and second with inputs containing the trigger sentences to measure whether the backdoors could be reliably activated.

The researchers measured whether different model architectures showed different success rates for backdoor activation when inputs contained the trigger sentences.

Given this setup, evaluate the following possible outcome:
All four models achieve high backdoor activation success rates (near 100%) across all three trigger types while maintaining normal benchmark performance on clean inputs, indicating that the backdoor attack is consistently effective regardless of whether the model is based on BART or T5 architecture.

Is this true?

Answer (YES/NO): YES